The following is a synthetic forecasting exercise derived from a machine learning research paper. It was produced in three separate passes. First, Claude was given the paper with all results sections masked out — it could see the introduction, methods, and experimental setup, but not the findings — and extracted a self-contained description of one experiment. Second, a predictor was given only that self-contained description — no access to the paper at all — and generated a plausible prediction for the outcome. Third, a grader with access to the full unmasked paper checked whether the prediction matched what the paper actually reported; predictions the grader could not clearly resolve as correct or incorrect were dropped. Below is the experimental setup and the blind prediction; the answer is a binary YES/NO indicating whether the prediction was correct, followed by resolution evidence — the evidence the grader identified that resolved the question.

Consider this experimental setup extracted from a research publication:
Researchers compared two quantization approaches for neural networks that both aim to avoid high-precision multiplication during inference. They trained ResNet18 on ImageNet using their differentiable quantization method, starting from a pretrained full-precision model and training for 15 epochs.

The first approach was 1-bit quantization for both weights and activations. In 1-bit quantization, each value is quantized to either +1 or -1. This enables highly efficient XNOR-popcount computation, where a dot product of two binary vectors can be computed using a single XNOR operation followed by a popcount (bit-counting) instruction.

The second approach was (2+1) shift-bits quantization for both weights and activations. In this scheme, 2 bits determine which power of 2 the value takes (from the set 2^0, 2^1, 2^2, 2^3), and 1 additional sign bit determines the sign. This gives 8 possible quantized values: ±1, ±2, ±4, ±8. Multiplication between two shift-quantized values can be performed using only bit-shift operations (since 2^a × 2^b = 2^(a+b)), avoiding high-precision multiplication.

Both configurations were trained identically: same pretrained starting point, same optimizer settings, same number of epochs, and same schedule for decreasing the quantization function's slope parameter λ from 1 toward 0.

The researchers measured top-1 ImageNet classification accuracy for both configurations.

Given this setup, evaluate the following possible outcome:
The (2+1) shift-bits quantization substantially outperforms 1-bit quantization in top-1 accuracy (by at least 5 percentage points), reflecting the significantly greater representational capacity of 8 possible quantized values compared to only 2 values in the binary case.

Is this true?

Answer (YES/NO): YES